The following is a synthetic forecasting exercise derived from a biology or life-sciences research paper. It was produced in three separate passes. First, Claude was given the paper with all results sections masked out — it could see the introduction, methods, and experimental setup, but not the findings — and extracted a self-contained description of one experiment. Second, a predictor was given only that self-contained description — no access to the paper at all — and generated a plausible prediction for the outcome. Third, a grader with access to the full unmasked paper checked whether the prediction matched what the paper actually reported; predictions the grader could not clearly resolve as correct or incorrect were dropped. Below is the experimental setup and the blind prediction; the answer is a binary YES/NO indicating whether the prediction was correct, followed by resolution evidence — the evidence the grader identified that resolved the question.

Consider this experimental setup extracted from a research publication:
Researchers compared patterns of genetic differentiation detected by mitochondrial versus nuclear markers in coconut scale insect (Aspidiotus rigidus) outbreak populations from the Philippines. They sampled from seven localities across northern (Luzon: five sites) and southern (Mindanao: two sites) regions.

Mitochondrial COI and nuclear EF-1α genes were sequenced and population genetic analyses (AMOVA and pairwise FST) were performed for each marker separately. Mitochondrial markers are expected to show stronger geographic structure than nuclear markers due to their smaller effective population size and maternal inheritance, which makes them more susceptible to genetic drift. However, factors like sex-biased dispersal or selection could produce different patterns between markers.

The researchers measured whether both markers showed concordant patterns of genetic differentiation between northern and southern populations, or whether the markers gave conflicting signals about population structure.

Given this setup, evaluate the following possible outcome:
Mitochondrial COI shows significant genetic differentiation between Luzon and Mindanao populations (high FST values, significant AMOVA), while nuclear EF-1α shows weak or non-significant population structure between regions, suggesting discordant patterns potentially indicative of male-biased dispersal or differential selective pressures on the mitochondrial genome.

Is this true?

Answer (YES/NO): NO